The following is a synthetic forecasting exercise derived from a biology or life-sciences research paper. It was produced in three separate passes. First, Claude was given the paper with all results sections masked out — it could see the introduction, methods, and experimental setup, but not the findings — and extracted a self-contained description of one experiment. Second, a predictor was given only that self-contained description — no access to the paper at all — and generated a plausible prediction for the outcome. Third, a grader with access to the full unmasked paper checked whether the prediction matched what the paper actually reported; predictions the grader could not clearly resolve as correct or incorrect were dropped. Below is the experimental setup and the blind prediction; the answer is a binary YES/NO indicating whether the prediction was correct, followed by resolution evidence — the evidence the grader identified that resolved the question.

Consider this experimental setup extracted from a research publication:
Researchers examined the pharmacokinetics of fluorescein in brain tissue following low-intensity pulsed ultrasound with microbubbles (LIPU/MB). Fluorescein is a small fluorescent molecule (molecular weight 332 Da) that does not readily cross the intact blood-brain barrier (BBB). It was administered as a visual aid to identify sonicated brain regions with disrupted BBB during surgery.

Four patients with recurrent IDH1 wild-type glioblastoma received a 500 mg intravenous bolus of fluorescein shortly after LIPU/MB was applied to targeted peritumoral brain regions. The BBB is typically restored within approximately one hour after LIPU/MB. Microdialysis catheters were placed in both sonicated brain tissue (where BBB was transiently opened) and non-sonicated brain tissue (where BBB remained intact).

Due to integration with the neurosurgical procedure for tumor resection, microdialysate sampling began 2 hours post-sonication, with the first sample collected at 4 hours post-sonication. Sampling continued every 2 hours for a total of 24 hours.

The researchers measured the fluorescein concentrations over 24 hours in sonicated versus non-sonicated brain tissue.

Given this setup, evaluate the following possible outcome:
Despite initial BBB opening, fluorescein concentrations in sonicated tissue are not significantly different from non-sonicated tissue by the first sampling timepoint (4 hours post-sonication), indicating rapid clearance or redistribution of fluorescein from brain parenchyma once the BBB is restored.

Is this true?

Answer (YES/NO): NO